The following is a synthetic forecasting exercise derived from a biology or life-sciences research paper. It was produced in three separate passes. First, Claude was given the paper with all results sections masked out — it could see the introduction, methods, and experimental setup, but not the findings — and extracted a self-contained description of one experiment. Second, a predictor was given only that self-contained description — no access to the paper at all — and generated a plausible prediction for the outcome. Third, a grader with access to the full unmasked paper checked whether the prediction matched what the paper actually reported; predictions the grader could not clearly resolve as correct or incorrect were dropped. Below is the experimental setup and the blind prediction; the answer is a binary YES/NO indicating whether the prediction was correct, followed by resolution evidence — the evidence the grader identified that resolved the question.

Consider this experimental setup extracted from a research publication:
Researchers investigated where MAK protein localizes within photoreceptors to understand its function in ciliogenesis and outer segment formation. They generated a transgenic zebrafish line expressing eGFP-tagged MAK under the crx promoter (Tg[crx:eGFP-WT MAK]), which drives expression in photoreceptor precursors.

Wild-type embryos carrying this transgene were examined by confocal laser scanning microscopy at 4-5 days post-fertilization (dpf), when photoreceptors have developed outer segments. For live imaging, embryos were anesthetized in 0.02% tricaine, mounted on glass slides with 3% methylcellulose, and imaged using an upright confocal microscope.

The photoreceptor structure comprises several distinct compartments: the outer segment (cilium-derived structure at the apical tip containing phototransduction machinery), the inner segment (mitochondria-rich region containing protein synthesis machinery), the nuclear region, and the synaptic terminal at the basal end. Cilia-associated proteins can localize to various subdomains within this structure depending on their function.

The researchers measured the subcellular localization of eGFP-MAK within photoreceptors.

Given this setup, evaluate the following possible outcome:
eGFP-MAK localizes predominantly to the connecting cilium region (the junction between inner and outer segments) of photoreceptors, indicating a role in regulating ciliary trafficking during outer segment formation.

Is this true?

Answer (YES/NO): NO